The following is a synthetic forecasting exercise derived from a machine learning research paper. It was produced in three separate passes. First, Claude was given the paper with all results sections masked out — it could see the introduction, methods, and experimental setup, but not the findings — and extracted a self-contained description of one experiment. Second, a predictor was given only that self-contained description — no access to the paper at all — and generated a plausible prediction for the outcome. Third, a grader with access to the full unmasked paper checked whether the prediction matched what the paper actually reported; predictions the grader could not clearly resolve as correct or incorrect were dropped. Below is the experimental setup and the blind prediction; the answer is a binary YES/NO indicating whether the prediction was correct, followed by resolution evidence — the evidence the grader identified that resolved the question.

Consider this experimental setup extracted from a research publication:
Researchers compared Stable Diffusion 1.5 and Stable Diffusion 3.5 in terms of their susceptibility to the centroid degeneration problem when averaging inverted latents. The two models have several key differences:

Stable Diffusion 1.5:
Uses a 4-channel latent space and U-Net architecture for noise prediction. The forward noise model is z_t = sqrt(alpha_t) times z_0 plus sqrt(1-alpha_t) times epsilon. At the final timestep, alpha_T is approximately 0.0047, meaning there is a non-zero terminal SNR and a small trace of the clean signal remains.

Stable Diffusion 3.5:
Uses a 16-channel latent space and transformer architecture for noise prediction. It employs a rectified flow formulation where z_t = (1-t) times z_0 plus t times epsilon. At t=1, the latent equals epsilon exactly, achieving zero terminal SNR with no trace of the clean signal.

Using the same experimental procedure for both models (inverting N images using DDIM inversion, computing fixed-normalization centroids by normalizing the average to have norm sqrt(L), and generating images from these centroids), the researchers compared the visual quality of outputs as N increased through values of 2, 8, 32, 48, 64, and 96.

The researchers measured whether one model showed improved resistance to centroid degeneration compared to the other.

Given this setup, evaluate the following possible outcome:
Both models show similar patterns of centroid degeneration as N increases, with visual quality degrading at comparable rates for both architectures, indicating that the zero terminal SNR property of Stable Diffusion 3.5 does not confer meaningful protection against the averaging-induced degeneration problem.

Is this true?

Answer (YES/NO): YES